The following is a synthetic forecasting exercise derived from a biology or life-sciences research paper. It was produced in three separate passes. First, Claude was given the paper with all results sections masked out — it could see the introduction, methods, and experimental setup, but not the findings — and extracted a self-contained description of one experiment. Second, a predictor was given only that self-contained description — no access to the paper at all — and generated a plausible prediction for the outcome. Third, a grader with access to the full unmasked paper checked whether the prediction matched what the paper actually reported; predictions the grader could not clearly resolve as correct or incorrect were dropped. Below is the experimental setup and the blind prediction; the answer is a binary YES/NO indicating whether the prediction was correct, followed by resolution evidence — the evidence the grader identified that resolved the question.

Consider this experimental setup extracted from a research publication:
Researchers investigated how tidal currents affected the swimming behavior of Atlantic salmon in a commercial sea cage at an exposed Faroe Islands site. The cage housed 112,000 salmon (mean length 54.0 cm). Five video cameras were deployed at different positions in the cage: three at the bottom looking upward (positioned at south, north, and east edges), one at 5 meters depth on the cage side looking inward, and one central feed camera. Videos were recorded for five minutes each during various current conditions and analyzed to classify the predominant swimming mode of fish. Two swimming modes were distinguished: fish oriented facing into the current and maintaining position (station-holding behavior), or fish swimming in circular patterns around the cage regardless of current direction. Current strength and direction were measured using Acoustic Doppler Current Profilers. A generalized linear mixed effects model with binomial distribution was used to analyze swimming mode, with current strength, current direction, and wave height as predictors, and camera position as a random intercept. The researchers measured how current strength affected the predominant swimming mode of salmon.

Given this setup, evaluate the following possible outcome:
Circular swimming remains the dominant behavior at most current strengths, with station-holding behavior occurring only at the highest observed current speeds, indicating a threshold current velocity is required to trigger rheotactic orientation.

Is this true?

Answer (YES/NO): NO